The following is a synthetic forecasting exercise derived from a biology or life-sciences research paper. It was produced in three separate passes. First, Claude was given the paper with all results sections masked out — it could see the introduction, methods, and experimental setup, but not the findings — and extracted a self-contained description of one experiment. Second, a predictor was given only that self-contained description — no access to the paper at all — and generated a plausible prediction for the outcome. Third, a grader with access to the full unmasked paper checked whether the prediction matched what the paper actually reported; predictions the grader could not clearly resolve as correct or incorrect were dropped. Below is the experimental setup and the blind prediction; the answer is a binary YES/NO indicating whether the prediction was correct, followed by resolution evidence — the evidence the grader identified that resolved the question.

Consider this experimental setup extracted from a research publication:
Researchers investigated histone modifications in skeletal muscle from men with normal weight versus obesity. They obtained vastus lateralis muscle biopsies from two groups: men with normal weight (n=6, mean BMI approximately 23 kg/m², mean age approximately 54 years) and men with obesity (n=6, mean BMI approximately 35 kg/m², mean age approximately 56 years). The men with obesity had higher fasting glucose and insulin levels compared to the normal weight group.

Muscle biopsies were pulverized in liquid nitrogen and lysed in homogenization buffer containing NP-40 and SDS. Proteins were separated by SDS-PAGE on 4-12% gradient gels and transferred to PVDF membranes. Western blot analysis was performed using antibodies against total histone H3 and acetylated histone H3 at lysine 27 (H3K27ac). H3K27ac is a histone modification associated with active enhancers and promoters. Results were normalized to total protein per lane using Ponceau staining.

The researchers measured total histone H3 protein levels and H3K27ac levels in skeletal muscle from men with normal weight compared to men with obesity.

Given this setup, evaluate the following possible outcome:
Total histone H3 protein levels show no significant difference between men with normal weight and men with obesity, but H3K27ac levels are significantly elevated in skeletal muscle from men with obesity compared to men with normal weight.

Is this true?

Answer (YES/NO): NO